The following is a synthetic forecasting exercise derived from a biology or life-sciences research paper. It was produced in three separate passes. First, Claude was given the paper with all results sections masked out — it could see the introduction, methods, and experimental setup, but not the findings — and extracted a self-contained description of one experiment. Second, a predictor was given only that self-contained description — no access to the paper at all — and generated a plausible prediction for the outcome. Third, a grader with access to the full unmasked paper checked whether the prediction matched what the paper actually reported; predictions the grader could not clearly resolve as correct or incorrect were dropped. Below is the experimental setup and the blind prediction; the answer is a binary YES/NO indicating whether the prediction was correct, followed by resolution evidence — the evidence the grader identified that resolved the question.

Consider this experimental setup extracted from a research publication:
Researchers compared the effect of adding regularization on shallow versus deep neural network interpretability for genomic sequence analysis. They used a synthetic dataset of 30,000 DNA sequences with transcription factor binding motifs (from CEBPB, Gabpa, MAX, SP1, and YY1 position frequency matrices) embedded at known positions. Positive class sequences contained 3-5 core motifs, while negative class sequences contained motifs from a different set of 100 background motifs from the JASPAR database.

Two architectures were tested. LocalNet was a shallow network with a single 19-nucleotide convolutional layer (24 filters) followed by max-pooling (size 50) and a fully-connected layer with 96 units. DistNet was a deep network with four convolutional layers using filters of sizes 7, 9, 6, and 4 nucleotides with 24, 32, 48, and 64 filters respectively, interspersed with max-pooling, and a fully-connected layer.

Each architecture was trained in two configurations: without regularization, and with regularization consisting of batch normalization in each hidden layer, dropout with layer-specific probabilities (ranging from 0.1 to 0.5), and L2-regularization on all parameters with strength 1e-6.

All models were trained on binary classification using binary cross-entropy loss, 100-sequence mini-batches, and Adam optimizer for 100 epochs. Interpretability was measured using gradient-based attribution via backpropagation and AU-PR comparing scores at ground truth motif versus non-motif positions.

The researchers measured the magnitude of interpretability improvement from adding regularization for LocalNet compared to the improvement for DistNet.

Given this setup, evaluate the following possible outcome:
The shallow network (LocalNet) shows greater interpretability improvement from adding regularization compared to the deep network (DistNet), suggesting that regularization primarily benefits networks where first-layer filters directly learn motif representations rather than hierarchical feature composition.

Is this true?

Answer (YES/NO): YES